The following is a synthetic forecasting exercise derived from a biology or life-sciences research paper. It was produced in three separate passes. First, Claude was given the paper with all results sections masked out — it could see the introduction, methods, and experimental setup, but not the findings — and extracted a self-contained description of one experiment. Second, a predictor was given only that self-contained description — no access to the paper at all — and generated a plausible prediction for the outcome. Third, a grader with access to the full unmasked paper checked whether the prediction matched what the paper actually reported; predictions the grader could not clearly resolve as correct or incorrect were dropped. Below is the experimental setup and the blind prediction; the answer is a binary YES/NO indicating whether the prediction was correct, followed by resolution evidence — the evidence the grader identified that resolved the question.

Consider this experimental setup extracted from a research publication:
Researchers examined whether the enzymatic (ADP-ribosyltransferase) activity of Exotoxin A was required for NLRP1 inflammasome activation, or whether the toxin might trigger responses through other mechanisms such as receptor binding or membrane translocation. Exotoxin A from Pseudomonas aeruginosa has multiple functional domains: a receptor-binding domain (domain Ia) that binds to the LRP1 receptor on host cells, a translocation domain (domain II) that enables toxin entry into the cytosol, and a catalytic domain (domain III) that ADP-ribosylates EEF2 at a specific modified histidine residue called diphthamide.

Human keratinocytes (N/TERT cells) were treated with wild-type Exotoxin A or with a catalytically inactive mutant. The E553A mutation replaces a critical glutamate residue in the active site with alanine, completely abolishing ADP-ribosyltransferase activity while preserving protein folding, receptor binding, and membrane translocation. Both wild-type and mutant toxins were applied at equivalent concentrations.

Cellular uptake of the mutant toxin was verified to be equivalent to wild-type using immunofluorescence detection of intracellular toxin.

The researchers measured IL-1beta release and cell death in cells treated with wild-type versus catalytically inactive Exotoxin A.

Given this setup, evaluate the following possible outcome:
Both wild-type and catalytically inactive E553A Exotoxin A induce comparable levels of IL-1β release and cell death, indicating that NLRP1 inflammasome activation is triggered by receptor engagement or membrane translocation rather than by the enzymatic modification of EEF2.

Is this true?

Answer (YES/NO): NO